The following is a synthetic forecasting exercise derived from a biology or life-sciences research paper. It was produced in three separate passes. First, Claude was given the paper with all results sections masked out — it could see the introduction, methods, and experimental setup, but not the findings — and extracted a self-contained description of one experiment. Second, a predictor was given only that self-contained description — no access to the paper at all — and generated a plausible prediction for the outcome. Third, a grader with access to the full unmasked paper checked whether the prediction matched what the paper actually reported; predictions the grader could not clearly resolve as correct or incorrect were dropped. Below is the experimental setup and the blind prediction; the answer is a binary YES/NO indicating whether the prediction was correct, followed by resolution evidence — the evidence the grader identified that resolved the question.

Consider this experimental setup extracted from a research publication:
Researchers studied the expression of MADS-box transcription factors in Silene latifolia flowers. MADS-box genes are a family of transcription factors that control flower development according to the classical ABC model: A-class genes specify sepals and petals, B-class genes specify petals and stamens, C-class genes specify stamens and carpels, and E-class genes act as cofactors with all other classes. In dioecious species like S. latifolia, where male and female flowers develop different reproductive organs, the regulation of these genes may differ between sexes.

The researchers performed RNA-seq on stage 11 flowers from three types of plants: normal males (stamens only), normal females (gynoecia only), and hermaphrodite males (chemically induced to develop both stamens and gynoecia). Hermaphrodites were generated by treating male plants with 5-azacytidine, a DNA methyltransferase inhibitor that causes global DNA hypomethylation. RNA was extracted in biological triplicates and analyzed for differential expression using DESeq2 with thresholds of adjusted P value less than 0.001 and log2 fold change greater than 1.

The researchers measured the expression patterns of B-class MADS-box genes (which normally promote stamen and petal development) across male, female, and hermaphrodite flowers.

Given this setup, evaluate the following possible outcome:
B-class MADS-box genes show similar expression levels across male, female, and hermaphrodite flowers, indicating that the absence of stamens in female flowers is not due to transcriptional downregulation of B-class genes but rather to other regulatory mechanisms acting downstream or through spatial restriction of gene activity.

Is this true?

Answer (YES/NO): NO